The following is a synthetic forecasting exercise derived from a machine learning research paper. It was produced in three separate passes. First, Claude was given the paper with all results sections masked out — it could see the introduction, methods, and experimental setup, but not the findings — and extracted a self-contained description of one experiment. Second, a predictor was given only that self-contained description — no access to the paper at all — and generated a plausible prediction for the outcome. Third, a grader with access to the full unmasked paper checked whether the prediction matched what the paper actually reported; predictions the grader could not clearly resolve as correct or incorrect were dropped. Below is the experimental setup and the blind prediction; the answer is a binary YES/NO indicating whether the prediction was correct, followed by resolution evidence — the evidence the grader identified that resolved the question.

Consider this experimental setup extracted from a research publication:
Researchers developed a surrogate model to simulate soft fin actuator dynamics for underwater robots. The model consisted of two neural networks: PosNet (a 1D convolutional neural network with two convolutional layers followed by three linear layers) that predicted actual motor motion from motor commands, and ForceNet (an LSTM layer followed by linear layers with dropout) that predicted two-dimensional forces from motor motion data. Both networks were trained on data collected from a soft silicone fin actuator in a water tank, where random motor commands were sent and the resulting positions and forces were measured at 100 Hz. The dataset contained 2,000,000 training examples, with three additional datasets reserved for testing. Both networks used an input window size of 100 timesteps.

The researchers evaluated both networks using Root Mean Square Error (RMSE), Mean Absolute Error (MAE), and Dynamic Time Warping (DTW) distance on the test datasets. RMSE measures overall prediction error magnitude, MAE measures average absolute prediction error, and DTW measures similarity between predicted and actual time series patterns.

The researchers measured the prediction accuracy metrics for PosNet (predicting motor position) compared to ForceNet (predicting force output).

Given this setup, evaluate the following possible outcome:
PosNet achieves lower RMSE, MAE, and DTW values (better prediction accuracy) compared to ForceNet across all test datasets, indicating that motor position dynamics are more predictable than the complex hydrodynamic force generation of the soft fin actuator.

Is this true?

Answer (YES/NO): YES